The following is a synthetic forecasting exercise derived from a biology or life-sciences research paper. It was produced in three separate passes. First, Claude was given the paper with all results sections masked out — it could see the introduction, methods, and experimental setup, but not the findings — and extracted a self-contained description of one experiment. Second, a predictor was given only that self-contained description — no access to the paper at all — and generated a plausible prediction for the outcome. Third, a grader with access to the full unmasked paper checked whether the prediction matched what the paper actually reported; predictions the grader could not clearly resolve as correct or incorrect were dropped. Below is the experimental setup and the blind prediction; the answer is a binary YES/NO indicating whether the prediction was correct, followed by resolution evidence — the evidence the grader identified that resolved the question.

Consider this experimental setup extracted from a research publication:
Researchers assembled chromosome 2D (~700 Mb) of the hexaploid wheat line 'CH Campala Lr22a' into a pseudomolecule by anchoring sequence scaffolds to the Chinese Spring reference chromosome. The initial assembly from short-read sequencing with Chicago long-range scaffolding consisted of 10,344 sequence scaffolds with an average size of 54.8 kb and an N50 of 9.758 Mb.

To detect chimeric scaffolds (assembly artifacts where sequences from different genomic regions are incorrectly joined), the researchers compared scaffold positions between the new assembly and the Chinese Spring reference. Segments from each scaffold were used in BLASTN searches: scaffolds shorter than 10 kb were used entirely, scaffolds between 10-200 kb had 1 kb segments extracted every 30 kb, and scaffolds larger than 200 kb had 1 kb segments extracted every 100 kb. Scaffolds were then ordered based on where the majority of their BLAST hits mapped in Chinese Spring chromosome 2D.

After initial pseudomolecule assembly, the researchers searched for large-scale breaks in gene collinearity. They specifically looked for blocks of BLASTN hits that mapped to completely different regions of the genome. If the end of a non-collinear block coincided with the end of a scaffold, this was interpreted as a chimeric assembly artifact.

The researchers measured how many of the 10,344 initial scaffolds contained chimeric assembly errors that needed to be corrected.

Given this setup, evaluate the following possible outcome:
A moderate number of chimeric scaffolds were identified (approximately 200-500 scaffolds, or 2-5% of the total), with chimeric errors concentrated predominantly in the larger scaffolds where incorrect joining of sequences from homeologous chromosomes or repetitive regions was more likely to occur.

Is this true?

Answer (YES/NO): NO